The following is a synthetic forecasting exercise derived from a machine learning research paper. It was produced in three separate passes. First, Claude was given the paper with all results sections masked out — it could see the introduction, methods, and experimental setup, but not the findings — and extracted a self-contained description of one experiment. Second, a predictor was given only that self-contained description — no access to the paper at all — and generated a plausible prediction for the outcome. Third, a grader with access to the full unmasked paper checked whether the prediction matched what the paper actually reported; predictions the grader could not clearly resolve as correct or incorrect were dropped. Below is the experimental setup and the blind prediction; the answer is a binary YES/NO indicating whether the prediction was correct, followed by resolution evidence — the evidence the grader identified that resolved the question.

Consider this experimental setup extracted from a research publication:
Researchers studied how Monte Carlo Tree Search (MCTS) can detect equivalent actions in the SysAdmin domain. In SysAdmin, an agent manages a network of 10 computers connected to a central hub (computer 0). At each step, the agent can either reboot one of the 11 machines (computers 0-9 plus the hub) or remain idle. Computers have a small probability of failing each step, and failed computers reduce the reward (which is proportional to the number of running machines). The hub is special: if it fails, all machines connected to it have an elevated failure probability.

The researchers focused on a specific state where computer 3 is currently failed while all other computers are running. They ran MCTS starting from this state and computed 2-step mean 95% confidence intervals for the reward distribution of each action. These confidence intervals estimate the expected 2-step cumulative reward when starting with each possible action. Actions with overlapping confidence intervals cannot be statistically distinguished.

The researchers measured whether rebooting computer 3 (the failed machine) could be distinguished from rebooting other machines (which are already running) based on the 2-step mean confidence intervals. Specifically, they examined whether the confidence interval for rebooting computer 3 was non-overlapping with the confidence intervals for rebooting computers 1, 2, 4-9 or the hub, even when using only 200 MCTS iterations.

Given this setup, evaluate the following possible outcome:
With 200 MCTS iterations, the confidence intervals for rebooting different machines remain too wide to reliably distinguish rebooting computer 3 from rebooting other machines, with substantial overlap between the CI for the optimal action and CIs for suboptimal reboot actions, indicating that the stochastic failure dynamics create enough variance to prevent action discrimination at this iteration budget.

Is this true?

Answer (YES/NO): NO